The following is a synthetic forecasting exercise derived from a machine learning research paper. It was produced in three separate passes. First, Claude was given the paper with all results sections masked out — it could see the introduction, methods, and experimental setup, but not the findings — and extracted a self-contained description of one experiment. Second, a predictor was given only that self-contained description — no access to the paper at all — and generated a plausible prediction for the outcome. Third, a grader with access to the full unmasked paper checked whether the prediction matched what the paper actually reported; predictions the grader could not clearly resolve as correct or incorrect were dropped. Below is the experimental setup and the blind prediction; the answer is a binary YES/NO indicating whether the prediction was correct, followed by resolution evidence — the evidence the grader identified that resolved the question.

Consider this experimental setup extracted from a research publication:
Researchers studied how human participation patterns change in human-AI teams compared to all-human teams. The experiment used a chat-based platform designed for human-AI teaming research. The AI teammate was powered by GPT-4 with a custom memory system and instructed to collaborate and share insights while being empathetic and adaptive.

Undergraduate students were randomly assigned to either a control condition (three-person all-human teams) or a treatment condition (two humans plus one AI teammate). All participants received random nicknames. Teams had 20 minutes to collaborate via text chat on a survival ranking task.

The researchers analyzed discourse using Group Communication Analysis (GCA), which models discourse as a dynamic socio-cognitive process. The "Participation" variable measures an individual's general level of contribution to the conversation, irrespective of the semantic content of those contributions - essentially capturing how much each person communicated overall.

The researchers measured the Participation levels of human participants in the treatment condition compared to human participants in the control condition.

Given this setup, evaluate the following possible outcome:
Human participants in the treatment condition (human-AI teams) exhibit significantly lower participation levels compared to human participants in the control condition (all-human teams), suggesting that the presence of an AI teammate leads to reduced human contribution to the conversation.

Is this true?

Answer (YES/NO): NO